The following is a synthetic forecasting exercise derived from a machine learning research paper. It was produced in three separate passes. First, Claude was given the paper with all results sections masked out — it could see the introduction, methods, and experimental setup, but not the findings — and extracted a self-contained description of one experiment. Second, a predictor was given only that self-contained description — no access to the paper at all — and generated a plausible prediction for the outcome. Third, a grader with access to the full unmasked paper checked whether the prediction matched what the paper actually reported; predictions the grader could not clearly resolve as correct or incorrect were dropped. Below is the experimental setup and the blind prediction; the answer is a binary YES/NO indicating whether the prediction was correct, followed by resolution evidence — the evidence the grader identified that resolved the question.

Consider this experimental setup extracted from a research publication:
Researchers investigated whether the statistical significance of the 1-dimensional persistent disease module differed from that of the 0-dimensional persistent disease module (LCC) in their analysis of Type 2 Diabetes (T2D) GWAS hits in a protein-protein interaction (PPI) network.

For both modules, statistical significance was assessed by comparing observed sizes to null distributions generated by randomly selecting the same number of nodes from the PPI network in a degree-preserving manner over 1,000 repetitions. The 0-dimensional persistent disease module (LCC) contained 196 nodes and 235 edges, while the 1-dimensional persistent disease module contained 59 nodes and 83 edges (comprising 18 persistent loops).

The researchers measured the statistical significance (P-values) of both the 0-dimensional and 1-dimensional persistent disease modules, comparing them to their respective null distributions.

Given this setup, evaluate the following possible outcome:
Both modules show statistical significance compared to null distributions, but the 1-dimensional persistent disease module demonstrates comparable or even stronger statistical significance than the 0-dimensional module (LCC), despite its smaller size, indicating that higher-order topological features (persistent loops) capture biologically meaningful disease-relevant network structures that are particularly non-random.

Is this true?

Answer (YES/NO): YES